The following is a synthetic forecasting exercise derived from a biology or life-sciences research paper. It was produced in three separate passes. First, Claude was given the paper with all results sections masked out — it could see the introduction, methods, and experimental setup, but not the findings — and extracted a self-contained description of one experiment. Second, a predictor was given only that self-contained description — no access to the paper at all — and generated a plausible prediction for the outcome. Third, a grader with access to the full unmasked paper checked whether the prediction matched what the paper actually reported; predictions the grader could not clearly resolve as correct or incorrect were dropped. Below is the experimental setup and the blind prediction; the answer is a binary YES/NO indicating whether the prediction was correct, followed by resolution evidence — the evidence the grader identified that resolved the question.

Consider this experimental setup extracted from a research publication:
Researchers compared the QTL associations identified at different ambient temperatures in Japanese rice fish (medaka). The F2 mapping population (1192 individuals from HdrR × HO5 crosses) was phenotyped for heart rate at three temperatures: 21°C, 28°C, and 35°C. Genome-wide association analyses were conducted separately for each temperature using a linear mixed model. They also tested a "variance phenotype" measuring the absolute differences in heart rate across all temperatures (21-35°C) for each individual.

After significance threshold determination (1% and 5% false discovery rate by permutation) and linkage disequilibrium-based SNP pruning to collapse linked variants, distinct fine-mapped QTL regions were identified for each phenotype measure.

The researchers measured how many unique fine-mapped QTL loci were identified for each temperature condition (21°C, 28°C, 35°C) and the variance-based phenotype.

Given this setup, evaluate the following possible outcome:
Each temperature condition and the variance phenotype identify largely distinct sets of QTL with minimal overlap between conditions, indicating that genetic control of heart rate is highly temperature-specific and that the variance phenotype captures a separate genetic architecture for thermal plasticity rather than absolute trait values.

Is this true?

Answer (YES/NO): NO